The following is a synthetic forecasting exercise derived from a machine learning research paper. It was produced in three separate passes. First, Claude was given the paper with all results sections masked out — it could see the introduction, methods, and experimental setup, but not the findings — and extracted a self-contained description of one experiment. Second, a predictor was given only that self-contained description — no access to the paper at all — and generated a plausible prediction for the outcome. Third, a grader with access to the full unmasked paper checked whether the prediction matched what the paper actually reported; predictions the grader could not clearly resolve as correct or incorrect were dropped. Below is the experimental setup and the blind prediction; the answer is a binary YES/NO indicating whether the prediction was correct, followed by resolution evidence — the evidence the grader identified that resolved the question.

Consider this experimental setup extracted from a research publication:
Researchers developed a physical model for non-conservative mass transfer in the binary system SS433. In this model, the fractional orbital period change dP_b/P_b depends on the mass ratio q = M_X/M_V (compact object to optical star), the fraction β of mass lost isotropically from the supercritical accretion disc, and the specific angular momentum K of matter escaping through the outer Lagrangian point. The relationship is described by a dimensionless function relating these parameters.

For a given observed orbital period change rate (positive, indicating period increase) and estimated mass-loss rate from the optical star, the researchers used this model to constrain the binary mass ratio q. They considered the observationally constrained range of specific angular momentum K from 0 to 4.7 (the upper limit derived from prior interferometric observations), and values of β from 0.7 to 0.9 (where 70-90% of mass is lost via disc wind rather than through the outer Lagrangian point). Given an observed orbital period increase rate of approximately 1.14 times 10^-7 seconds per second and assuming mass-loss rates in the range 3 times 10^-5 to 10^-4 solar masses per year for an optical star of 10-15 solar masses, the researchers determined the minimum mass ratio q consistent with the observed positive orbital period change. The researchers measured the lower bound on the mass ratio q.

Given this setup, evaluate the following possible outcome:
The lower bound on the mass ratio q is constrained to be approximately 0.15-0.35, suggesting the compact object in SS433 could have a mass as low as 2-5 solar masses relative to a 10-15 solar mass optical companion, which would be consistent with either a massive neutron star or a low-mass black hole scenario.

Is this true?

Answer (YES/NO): NO